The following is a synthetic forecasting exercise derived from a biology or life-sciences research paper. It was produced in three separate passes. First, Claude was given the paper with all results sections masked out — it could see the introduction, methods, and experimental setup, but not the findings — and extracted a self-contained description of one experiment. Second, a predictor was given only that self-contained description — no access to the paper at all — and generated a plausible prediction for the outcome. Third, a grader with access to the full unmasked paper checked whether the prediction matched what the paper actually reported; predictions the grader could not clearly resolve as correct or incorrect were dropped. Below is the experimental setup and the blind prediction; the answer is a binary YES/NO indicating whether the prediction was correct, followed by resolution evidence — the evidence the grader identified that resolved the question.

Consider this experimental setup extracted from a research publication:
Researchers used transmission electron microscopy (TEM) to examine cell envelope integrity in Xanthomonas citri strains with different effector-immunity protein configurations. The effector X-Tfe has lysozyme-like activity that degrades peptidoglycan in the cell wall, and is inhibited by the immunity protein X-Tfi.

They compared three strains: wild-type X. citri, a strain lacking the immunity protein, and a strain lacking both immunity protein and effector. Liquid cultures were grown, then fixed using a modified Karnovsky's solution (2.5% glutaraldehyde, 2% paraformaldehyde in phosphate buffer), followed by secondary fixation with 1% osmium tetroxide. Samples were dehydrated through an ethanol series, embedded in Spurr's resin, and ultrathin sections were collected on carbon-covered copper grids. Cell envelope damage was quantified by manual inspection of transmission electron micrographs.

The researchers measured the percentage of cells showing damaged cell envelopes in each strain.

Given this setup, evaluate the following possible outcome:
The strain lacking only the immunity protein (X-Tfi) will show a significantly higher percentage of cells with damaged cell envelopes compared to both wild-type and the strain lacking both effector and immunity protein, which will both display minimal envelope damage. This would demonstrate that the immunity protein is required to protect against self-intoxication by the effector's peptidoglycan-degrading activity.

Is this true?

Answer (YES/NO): YES